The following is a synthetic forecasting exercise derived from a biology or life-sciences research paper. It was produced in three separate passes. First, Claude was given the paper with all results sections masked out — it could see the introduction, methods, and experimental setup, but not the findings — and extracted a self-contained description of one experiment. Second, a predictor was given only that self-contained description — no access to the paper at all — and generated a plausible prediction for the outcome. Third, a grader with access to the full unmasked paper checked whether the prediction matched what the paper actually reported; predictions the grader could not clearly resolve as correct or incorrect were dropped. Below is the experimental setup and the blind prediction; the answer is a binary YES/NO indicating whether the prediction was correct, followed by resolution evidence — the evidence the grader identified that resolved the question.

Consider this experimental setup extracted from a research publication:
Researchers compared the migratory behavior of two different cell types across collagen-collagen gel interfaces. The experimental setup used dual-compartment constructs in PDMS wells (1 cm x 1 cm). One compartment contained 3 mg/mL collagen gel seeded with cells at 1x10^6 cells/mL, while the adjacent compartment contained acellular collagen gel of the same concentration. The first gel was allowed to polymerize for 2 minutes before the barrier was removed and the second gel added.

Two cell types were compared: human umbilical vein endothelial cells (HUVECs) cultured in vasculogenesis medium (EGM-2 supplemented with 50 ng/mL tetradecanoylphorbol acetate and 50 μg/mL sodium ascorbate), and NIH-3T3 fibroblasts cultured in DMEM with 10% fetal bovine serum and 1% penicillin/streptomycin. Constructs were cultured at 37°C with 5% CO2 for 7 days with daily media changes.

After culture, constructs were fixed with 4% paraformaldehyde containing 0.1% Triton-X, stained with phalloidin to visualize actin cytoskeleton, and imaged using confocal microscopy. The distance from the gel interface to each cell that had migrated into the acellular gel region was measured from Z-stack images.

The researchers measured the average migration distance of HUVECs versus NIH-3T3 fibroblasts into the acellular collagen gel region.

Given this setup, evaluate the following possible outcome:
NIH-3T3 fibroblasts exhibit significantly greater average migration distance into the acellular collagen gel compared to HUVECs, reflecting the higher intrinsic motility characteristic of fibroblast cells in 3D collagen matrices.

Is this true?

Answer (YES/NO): YES